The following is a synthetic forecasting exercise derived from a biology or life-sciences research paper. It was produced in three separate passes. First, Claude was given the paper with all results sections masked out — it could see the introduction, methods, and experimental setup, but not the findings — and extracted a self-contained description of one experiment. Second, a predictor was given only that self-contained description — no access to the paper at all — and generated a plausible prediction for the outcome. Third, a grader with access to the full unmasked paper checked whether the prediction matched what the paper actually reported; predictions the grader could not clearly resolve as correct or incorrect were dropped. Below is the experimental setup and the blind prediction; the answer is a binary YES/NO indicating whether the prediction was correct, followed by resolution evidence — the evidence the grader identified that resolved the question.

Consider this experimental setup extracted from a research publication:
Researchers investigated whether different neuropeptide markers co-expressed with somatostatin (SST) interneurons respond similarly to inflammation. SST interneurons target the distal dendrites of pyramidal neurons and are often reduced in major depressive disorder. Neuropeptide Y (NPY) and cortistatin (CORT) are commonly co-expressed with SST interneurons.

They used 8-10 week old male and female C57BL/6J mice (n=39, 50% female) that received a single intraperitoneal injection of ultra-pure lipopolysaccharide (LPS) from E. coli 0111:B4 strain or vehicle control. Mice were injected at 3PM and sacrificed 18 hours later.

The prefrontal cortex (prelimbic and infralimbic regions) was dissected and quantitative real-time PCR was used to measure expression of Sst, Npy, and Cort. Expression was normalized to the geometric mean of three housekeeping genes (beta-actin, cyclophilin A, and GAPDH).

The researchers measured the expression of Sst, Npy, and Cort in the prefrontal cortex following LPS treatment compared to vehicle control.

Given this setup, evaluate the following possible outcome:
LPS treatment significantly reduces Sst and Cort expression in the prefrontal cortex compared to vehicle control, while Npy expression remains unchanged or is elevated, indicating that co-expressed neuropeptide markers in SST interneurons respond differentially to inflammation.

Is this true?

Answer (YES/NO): NO